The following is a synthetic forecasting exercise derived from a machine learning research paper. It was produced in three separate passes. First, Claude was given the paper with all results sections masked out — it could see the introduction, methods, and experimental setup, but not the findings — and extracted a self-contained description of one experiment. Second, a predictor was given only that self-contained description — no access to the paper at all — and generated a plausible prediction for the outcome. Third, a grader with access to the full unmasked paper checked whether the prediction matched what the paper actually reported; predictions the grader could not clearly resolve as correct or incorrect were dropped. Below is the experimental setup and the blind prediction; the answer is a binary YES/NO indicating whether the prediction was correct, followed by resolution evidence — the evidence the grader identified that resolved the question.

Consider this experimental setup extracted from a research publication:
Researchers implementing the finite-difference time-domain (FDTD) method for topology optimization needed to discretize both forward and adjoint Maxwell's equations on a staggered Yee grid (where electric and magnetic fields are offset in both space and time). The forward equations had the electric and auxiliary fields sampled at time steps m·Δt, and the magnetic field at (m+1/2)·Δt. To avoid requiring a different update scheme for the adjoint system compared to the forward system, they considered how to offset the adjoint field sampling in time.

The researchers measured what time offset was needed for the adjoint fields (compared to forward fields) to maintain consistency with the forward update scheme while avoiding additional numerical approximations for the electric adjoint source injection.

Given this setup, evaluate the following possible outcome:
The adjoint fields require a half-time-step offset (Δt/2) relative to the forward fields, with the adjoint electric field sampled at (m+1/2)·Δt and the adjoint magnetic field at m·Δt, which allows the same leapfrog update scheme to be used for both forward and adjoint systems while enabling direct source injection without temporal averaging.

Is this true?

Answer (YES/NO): YES